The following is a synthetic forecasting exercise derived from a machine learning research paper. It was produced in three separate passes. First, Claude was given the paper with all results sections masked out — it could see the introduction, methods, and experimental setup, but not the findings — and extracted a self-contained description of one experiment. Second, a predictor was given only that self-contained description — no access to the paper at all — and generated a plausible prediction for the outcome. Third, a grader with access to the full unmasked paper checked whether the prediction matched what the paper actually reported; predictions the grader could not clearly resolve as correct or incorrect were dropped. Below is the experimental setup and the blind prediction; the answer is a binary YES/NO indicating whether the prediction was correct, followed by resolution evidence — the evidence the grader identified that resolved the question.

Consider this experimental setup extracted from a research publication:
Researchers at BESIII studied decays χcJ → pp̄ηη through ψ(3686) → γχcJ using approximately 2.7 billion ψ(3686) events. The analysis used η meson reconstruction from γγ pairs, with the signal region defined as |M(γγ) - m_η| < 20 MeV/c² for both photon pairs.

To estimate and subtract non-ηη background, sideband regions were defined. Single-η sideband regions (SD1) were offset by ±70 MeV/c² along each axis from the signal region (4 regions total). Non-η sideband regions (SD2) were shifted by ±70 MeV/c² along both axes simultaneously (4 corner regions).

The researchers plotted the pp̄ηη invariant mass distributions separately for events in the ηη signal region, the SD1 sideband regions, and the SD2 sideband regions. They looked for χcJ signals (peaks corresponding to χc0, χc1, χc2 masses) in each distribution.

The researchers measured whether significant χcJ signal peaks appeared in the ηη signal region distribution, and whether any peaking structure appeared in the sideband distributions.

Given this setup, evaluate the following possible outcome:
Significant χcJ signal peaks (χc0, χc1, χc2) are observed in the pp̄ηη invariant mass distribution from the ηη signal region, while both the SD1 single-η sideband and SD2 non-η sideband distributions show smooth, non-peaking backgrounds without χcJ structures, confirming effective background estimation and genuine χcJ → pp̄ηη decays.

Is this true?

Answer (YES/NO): NO